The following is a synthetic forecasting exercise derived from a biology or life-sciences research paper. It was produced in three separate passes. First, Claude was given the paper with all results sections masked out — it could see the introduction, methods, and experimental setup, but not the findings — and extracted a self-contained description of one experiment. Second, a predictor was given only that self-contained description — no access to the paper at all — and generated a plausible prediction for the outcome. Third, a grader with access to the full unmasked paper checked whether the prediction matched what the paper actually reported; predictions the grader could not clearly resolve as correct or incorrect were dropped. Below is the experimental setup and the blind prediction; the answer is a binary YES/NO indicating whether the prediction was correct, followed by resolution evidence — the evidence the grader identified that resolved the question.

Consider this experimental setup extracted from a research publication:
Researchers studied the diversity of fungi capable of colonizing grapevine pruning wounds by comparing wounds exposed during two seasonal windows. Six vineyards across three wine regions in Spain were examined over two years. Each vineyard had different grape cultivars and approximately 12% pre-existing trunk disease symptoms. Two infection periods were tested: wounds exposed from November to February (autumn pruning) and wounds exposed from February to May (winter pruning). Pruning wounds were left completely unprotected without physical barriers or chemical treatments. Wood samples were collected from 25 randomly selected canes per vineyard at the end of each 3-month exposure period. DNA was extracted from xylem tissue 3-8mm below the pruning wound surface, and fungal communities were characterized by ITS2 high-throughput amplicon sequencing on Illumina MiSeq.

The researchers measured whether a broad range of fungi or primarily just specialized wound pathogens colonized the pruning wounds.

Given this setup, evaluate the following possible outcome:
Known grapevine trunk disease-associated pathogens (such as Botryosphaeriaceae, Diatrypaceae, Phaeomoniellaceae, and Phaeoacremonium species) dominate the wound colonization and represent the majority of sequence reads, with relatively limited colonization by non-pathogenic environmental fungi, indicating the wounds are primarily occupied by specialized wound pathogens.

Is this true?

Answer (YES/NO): NO